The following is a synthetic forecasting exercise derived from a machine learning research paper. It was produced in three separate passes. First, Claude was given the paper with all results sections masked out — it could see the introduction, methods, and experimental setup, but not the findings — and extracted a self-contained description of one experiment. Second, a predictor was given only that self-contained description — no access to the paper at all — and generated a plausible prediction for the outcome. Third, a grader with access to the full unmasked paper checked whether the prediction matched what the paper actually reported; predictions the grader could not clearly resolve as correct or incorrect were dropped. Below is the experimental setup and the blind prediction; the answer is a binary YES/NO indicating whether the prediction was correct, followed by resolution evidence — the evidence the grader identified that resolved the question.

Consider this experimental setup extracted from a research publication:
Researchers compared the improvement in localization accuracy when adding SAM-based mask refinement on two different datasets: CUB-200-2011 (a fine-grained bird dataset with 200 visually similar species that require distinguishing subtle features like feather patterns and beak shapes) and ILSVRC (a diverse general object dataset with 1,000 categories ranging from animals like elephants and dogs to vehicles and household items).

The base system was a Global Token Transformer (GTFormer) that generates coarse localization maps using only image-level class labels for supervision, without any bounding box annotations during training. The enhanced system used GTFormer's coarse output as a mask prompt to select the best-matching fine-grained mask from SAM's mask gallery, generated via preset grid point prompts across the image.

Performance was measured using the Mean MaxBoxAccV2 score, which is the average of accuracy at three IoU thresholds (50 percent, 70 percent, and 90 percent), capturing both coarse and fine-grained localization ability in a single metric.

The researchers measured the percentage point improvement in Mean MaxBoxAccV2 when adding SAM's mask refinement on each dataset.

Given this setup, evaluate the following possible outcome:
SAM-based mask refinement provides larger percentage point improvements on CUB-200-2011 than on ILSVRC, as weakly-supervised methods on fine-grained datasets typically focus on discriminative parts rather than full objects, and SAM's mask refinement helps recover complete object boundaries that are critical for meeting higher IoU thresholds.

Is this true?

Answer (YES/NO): NO